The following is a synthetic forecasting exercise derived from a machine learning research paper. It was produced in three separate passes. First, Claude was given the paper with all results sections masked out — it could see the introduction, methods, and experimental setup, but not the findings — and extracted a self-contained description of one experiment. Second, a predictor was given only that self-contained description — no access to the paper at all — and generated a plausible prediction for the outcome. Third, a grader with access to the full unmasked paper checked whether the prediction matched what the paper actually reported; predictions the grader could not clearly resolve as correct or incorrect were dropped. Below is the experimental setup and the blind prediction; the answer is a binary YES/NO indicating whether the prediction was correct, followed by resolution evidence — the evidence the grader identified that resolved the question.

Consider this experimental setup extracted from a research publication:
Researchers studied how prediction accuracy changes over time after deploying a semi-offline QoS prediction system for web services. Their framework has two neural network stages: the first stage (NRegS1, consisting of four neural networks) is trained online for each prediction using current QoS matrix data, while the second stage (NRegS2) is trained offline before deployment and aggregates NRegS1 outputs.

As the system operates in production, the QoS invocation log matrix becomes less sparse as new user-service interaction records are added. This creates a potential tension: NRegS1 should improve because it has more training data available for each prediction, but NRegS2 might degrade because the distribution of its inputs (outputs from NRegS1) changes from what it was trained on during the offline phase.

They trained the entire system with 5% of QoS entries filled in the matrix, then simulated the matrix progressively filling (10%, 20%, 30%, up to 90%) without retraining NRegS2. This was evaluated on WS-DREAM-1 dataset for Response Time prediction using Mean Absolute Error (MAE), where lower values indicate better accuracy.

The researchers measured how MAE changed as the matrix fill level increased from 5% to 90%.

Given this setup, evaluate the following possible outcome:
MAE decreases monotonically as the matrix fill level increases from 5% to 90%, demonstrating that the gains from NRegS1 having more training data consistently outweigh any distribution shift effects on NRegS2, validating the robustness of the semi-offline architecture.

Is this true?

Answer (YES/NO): NO